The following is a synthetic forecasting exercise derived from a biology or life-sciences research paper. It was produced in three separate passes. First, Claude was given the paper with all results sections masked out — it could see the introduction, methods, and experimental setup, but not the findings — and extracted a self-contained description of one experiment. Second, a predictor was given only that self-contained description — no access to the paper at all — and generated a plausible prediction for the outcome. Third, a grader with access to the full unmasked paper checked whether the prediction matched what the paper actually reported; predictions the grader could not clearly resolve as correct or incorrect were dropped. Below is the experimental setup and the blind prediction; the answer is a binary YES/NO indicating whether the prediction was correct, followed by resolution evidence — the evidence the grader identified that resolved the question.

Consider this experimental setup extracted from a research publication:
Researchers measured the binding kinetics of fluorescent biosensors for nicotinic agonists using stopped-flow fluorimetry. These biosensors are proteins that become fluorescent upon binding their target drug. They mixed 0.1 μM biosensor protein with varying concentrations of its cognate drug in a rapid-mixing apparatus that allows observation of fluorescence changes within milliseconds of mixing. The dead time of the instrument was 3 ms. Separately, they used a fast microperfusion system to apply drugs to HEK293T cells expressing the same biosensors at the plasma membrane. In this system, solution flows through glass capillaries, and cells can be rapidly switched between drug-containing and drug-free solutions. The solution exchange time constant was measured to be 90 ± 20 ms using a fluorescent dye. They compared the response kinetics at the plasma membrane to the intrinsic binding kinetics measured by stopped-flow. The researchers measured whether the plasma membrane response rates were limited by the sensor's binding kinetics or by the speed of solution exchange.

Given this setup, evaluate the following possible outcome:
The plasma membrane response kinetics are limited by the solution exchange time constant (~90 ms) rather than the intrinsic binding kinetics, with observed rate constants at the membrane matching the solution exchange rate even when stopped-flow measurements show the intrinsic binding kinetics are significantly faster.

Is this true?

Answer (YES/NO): NO